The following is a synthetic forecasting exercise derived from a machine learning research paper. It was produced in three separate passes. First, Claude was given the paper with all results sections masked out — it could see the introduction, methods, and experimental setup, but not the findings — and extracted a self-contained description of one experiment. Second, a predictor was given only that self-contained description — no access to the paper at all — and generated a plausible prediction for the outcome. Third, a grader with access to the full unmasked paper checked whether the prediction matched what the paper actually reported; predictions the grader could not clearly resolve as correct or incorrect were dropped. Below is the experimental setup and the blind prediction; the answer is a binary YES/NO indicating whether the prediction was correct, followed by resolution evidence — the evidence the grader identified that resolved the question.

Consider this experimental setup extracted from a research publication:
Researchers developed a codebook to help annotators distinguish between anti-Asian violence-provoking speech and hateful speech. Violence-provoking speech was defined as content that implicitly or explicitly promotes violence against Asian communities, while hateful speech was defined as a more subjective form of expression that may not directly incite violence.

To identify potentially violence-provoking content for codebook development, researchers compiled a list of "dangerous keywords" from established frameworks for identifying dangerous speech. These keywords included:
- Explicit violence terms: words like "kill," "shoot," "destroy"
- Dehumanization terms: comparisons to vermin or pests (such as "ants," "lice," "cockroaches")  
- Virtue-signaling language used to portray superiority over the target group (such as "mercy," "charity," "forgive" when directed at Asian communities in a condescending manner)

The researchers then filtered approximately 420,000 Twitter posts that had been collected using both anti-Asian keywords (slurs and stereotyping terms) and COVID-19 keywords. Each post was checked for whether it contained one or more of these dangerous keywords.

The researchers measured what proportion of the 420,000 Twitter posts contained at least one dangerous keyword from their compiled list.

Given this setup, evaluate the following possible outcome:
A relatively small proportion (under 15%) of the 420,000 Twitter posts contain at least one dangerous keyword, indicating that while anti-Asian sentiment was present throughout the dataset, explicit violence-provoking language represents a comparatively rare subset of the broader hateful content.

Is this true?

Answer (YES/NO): YES